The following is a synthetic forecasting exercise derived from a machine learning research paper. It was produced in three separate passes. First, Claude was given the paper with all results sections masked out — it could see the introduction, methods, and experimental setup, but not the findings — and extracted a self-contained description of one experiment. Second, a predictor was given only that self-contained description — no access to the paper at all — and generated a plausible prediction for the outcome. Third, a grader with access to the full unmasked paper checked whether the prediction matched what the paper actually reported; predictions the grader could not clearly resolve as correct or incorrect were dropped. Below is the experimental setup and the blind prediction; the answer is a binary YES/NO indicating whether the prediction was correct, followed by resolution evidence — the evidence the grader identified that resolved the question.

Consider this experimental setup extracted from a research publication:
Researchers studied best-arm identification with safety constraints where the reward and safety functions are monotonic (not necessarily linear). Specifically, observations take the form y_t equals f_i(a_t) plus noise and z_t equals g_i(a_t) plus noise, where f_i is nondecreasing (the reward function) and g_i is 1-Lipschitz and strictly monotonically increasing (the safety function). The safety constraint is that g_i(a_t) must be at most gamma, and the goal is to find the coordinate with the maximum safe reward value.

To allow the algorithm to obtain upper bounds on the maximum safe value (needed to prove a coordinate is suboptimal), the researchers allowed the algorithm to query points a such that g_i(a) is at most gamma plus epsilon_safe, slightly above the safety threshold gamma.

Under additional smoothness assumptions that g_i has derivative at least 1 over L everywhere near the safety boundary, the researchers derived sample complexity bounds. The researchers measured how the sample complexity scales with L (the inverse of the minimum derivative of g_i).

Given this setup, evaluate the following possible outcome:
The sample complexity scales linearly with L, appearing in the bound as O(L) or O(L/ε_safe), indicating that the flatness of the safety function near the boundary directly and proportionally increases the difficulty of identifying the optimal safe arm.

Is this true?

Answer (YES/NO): NO